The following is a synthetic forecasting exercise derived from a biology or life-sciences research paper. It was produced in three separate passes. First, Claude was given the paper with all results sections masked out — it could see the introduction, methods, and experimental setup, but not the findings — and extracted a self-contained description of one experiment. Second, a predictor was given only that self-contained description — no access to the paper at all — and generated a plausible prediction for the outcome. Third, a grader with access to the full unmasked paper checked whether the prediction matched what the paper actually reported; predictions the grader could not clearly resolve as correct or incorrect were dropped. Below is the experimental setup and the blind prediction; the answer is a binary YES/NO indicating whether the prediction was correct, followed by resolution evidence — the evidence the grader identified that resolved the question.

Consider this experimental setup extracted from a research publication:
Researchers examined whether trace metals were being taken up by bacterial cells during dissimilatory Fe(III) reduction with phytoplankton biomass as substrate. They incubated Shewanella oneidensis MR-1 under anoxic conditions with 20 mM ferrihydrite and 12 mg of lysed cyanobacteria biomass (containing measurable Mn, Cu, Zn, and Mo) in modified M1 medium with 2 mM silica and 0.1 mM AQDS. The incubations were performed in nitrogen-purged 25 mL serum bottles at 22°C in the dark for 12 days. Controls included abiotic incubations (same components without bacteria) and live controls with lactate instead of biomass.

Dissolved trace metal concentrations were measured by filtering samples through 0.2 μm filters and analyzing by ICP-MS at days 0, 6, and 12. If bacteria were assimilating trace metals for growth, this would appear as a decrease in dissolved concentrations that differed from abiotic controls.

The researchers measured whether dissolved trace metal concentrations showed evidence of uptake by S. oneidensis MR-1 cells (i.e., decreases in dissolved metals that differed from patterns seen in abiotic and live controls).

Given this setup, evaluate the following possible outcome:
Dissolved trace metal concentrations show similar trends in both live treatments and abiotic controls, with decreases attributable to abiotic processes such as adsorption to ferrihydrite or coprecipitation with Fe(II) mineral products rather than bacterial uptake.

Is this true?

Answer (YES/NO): YES